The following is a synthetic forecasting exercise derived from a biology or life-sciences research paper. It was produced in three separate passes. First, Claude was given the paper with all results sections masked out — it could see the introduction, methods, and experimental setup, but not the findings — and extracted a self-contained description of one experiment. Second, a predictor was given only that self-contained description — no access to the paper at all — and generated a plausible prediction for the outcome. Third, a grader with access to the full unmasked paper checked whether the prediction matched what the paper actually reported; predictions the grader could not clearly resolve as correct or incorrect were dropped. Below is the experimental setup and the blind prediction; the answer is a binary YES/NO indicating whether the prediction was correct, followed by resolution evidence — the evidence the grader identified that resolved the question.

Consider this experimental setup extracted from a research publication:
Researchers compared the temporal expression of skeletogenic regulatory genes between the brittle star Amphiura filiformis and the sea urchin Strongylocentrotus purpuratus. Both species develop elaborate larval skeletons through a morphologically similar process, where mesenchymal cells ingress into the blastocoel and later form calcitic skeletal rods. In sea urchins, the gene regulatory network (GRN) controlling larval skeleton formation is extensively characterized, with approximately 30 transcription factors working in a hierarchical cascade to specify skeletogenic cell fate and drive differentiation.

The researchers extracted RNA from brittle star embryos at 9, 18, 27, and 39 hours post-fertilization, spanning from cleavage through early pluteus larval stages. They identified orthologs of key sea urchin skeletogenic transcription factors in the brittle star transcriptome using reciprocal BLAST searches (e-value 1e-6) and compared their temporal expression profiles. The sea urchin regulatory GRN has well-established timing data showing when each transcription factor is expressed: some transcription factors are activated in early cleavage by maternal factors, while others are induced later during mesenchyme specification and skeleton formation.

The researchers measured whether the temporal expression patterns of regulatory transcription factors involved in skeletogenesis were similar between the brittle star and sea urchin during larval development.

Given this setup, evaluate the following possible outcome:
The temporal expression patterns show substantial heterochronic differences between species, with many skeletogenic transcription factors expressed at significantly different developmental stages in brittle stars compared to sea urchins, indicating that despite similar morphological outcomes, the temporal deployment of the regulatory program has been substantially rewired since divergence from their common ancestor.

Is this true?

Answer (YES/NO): YES